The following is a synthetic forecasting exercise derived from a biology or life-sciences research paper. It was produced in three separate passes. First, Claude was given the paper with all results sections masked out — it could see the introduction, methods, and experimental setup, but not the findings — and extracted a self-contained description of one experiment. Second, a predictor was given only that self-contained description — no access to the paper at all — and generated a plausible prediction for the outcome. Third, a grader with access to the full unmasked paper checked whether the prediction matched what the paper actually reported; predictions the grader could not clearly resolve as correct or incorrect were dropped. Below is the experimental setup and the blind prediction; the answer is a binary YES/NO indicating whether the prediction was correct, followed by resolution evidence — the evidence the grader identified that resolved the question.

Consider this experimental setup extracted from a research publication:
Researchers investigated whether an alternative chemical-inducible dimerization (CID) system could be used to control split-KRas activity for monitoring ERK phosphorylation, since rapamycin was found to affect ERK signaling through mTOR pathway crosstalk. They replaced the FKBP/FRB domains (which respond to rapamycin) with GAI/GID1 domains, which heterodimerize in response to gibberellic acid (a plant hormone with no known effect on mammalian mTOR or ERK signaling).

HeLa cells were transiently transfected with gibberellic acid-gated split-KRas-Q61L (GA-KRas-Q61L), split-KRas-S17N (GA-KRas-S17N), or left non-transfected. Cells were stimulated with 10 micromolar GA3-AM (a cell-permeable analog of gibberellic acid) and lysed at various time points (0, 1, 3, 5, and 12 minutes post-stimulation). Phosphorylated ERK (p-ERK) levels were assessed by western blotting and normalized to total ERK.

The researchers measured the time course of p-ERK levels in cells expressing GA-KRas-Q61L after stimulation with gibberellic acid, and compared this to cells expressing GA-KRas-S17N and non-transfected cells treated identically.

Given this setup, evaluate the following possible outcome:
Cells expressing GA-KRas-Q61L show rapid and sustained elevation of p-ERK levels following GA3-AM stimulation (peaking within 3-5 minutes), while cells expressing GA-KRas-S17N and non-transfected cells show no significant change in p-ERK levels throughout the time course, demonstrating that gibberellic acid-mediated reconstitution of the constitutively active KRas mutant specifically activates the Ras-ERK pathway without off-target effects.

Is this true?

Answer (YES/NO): NO